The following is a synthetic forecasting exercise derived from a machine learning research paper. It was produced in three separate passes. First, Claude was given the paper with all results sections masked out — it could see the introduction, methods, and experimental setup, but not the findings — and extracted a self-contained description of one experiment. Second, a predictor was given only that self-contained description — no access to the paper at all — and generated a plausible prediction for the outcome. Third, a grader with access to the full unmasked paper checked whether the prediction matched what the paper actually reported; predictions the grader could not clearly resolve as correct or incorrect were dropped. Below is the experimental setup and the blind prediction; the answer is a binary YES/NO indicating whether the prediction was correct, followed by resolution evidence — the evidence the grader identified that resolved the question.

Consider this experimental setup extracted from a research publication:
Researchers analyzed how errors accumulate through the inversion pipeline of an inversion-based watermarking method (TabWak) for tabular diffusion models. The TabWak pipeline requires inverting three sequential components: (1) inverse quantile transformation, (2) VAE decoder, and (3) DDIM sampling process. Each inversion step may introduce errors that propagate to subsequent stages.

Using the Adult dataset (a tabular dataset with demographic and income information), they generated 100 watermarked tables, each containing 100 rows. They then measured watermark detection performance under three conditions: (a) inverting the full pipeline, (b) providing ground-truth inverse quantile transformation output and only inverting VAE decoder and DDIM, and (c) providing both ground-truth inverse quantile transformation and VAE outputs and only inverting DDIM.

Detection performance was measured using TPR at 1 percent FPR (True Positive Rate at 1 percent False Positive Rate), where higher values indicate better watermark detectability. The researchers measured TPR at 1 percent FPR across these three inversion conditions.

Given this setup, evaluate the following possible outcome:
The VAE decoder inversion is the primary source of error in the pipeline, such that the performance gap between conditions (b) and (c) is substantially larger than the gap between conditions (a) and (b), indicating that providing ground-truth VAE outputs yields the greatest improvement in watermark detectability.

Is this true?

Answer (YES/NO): YES